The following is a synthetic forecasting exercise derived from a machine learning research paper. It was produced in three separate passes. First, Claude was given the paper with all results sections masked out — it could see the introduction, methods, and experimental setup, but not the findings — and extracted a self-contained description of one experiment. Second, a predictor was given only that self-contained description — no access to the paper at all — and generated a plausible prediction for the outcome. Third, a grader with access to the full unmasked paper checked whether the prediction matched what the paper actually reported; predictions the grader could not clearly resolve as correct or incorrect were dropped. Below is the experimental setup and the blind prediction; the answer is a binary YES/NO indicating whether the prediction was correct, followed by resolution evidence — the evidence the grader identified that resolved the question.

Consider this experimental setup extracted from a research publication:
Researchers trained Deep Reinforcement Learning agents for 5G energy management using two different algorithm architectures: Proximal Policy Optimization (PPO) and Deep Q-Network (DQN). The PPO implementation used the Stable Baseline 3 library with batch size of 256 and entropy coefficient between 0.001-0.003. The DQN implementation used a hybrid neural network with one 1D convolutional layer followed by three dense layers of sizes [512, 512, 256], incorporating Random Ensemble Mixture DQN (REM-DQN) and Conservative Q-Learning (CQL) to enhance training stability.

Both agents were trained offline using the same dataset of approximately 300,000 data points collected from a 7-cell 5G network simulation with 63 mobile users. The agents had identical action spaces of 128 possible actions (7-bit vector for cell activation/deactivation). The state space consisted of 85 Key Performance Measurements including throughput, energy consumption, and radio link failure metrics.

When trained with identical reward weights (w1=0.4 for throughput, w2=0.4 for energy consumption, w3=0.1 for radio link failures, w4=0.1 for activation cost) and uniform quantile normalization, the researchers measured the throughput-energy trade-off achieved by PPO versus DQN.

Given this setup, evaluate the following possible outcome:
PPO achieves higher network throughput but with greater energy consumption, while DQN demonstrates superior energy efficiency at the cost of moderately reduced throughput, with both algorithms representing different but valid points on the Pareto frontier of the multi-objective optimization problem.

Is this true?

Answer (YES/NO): NO